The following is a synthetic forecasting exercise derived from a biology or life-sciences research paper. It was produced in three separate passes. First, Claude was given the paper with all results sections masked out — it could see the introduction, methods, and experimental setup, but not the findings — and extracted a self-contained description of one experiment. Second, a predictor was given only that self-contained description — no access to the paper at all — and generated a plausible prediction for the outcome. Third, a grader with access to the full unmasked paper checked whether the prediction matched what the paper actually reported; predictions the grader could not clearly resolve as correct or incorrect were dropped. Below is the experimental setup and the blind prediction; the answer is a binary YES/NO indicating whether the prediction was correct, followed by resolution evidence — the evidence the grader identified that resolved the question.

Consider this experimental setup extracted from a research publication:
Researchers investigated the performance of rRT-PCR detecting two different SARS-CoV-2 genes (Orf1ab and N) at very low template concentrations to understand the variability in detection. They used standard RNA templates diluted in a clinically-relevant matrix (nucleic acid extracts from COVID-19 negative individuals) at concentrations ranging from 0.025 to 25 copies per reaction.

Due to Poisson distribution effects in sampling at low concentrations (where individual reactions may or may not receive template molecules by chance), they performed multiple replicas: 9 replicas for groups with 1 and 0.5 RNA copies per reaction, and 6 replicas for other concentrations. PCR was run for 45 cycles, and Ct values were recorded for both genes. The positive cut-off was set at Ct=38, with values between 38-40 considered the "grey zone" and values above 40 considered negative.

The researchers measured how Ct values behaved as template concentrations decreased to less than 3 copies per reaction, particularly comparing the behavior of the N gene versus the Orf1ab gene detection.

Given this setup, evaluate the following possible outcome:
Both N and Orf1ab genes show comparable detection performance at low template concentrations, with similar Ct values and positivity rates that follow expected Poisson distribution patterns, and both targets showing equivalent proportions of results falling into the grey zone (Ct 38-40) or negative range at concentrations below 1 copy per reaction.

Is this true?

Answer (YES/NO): NO